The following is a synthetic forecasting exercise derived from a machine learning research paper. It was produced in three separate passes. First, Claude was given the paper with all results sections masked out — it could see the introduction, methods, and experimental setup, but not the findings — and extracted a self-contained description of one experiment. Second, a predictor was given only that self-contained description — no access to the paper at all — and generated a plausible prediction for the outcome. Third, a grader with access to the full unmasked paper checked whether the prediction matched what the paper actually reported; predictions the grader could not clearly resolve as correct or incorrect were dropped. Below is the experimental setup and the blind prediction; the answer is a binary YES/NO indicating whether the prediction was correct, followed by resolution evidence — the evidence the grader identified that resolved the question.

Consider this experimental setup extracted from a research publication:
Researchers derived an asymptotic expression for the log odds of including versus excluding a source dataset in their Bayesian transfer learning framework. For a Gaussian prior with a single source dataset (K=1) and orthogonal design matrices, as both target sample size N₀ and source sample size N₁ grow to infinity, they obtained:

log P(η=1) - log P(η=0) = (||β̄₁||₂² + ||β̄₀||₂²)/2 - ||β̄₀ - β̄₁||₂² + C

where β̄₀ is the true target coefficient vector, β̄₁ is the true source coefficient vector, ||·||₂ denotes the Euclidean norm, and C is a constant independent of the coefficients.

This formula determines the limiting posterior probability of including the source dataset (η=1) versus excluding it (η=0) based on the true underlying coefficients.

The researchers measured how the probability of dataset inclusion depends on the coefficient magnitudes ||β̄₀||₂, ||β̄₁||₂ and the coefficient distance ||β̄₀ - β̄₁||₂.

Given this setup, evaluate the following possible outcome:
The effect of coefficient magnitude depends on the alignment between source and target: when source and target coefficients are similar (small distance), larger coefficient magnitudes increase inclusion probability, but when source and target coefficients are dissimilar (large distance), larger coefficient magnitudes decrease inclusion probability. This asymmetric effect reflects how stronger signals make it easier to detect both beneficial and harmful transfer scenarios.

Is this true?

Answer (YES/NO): NO